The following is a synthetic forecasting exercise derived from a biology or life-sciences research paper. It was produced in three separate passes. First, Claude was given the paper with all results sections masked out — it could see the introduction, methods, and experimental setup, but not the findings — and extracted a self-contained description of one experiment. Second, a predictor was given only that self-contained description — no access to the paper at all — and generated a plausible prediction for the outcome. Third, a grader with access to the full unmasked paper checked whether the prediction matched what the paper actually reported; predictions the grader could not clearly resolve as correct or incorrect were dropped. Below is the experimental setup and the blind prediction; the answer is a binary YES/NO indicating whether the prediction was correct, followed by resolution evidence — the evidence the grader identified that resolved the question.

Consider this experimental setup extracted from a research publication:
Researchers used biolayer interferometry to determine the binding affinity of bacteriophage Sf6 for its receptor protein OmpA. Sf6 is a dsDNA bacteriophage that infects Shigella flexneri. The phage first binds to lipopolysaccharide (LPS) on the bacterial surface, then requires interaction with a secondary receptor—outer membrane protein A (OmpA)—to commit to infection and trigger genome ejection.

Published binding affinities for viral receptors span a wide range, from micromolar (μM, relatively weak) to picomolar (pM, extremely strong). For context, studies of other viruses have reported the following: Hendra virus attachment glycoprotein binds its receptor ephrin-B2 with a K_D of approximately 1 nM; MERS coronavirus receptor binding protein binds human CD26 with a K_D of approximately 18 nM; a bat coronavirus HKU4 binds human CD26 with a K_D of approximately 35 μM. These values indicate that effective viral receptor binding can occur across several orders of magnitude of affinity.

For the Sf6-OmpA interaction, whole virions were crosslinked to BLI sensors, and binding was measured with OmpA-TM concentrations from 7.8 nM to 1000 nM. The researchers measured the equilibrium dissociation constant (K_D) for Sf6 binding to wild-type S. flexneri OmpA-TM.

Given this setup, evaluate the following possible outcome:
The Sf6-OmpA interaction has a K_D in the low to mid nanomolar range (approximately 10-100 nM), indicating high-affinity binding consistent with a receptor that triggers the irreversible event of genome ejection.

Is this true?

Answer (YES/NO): YES